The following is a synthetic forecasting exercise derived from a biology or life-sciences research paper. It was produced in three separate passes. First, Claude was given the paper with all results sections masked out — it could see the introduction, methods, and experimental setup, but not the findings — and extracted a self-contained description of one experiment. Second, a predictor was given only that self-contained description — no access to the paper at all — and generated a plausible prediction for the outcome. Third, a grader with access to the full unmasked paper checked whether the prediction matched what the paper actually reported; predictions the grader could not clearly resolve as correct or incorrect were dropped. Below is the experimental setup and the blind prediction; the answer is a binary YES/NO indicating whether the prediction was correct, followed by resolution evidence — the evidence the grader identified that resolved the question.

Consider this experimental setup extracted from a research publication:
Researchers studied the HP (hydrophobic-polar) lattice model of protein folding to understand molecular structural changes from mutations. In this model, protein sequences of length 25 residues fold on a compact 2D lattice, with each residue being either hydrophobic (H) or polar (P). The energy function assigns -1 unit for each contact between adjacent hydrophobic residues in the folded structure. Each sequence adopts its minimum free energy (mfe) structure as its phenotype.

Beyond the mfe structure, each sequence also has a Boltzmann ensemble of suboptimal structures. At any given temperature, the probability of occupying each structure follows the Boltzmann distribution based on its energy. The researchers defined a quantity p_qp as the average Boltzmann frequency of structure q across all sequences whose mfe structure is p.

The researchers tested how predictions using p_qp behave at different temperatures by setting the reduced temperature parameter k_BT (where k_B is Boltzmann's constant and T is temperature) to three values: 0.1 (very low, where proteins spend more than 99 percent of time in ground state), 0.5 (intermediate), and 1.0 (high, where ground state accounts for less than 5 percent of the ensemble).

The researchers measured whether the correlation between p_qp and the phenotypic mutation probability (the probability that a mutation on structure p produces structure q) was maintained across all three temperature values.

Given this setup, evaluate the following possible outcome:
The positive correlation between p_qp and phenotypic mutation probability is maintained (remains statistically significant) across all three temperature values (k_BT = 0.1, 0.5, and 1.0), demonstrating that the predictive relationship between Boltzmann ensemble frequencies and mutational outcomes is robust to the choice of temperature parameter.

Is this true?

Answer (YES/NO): YES